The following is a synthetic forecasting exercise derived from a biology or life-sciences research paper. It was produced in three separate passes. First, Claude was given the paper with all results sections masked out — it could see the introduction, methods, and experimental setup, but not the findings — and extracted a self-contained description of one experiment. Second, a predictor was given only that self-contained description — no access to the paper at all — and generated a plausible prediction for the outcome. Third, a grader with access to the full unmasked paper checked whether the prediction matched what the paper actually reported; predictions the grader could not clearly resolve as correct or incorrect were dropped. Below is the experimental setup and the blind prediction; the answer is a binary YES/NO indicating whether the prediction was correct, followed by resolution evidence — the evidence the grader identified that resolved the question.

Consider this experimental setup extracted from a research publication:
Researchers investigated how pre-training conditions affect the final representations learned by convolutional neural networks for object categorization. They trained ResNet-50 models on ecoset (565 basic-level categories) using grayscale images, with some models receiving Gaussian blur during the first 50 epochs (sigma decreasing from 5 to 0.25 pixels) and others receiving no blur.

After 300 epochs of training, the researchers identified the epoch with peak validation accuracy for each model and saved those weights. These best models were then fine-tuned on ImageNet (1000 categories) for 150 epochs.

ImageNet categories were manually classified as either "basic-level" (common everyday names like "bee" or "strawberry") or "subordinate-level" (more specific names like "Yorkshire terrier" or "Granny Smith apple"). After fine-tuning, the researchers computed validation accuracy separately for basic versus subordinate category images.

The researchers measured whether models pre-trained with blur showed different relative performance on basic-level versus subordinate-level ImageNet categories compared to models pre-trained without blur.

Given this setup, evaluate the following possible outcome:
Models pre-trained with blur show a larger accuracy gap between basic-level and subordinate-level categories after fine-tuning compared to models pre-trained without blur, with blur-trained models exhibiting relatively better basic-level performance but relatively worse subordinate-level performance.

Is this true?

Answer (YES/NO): NO